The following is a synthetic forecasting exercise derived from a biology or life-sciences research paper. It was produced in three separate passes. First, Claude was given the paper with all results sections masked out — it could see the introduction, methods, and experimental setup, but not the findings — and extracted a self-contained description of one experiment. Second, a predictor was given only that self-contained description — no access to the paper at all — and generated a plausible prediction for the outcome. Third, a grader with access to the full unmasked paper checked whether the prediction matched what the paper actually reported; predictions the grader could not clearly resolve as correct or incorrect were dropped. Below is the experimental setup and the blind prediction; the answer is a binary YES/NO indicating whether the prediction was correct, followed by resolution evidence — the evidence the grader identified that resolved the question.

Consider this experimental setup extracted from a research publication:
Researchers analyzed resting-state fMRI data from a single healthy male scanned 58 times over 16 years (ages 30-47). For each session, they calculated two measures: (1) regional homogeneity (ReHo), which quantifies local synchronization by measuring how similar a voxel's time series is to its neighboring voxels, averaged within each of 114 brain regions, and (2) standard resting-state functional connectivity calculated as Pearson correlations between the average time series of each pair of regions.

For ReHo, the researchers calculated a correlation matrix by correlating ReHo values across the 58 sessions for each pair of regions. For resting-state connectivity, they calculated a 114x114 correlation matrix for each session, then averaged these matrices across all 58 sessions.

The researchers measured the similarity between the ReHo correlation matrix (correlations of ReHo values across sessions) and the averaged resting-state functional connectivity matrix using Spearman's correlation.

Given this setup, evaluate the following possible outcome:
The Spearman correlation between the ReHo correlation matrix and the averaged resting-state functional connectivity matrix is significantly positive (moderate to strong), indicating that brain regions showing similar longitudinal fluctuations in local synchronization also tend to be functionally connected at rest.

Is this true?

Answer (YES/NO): YES